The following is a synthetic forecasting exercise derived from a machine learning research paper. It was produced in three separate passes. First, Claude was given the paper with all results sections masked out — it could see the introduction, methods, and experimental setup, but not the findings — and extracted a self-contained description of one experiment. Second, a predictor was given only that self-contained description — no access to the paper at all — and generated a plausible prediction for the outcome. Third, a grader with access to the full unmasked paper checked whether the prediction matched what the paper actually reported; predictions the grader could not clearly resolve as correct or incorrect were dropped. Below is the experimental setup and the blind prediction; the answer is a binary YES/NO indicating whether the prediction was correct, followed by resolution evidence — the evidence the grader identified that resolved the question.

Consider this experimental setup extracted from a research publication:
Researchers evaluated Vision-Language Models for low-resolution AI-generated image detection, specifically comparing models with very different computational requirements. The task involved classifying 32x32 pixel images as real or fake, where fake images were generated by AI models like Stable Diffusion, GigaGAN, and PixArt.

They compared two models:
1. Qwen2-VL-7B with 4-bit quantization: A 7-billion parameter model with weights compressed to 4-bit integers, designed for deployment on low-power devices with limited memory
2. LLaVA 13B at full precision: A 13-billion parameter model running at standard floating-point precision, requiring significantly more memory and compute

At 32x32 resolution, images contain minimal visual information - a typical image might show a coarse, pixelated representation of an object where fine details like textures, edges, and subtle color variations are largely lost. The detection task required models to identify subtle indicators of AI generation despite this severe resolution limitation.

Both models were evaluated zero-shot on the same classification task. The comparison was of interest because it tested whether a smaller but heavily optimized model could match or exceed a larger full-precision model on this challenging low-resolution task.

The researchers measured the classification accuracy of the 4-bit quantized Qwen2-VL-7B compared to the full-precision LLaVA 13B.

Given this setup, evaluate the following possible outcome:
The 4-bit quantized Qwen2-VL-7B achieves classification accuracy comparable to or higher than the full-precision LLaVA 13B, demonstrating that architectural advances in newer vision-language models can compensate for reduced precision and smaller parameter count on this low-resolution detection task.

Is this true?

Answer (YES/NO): YES